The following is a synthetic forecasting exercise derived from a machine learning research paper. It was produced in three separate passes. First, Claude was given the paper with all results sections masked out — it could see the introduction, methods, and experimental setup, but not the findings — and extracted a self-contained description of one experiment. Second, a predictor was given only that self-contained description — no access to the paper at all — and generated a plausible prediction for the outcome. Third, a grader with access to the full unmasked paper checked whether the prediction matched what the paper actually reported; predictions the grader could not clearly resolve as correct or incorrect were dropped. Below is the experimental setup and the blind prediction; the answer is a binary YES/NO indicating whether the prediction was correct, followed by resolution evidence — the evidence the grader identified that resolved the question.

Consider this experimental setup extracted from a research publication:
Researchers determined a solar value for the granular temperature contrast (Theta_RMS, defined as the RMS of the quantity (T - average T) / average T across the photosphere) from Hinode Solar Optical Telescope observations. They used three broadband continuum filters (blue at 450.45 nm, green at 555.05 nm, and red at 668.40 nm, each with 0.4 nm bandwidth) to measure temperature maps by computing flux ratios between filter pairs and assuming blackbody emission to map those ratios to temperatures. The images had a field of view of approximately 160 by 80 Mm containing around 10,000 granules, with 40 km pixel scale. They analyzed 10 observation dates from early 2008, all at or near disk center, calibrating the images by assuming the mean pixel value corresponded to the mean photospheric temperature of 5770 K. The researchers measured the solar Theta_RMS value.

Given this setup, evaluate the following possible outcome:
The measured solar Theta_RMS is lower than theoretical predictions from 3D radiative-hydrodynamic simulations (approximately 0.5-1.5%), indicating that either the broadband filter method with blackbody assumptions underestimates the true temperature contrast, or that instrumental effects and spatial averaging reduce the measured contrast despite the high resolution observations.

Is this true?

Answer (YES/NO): NO